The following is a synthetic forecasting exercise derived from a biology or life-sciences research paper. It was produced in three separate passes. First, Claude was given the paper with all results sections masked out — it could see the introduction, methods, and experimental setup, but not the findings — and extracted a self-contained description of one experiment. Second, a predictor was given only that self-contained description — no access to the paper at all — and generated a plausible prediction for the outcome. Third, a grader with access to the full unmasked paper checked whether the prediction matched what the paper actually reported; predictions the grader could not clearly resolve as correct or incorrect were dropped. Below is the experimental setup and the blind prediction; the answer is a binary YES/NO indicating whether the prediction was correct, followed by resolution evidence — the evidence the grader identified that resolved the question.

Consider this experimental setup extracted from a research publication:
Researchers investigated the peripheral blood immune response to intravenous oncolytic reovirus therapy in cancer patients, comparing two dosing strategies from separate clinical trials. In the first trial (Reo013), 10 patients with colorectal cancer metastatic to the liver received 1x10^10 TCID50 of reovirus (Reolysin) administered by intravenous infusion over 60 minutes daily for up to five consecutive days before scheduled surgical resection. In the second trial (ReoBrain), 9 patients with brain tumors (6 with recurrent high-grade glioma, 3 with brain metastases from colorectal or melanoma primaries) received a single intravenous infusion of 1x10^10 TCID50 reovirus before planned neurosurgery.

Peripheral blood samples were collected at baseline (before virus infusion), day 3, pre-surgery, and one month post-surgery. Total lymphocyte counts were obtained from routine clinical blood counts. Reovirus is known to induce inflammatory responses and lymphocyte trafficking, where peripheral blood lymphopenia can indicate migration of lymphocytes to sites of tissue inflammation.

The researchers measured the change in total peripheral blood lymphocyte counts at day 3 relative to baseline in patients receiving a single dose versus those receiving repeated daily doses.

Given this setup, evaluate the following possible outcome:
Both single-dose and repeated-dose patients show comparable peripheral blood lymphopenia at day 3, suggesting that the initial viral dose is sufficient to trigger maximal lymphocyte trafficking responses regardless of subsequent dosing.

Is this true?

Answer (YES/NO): YES